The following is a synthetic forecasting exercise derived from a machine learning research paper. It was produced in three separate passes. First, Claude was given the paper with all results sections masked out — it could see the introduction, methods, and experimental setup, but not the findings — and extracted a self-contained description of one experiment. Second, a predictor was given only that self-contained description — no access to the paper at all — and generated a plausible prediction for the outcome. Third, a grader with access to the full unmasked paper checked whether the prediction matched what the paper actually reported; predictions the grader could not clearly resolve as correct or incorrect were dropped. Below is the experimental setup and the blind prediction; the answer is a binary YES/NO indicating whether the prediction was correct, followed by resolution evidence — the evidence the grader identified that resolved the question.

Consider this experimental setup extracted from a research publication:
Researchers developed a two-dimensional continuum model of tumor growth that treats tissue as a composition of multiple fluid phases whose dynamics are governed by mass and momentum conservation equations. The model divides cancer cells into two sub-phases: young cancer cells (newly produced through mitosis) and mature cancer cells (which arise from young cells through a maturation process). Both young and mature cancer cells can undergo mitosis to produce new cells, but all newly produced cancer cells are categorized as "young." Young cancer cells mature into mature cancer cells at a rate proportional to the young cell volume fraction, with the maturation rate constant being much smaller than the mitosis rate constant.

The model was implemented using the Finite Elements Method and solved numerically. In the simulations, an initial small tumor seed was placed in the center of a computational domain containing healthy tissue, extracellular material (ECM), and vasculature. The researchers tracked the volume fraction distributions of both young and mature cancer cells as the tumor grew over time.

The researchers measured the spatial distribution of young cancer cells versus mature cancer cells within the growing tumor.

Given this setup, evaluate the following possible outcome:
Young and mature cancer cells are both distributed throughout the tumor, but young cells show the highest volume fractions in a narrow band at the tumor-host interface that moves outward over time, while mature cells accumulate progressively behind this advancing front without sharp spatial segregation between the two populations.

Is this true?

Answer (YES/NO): NO